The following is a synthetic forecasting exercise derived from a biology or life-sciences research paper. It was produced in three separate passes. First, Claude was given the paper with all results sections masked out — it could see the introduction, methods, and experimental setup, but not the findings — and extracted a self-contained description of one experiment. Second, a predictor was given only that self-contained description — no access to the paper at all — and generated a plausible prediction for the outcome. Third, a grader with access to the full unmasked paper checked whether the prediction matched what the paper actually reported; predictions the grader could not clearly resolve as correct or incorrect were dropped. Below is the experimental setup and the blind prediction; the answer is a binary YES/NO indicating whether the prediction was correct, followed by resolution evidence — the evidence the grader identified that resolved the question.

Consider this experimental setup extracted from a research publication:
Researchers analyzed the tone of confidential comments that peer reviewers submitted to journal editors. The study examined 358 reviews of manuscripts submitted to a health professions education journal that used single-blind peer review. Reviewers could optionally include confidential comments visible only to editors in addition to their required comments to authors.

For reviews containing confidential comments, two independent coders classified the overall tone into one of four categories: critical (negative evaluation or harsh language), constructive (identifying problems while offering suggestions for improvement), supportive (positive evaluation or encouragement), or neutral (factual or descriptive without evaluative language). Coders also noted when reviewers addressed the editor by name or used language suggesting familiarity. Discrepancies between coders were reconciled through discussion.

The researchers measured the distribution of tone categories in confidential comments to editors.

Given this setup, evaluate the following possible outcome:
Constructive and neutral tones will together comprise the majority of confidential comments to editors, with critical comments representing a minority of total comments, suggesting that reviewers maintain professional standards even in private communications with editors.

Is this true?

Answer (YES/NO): NO